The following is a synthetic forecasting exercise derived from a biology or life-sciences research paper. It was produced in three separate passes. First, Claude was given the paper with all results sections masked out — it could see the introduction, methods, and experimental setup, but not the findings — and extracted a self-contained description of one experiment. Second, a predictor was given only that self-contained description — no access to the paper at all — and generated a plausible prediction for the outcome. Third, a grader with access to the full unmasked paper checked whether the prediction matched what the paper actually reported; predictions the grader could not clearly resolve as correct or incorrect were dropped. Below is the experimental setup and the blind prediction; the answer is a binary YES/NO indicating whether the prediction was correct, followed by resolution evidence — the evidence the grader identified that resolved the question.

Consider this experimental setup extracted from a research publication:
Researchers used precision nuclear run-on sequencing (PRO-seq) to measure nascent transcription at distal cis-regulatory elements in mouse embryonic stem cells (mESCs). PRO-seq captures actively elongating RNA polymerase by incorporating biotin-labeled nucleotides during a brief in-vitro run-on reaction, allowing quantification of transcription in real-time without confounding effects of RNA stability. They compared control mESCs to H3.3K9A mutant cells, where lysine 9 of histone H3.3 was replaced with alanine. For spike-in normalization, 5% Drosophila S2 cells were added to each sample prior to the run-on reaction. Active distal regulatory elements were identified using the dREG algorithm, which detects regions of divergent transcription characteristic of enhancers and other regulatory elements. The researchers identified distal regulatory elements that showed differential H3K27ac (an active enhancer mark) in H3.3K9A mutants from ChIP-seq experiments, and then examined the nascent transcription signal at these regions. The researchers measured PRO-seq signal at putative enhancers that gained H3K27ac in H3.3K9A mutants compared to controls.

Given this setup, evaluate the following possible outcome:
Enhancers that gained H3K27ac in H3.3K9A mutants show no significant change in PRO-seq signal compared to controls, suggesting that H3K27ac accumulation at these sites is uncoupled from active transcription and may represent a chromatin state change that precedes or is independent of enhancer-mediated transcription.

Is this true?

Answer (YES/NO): NO